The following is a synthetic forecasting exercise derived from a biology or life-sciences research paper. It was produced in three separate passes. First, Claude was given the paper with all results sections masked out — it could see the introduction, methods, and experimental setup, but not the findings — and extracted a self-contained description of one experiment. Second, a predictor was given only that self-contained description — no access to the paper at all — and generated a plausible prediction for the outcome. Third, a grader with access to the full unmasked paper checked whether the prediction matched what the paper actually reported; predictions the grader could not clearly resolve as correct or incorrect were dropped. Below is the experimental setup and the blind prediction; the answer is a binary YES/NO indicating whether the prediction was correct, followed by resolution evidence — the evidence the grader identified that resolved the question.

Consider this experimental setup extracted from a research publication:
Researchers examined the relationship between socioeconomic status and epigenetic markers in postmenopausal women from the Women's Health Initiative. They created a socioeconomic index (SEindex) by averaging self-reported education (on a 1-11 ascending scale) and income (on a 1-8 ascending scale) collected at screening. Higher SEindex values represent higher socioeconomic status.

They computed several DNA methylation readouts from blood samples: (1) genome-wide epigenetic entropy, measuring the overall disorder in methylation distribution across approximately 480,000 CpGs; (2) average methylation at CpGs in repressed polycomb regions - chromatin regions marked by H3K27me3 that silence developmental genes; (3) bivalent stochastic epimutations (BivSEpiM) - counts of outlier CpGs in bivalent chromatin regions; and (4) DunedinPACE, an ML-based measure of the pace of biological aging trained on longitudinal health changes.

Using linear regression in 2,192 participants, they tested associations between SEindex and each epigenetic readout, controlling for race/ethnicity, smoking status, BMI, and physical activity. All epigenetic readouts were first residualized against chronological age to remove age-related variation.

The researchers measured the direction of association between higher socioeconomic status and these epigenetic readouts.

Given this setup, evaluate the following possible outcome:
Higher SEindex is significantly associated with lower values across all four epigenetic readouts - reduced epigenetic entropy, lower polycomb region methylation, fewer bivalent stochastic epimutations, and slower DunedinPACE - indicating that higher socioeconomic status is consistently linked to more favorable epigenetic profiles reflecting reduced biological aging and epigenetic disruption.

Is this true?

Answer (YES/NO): YES